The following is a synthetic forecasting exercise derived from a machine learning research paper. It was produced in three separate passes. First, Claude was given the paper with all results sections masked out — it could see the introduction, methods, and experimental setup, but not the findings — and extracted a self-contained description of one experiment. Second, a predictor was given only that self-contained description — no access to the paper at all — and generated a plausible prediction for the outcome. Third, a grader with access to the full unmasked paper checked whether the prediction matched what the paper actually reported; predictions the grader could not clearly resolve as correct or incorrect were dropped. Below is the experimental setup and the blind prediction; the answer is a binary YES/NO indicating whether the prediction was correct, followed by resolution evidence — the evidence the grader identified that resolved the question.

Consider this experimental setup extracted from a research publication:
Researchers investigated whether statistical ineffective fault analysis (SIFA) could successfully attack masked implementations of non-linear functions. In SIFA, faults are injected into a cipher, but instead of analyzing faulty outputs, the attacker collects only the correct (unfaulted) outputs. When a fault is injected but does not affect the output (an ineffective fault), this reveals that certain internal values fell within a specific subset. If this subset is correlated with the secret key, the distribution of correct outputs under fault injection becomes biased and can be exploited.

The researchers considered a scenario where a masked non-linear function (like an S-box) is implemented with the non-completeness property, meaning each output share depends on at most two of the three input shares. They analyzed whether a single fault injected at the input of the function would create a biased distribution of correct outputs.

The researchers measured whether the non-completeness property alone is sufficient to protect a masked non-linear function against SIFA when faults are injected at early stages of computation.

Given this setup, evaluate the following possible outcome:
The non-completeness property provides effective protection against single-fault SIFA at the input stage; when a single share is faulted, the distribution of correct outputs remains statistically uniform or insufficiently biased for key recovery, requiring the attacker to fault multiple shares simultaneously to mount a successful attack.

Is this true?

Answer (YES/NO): NO